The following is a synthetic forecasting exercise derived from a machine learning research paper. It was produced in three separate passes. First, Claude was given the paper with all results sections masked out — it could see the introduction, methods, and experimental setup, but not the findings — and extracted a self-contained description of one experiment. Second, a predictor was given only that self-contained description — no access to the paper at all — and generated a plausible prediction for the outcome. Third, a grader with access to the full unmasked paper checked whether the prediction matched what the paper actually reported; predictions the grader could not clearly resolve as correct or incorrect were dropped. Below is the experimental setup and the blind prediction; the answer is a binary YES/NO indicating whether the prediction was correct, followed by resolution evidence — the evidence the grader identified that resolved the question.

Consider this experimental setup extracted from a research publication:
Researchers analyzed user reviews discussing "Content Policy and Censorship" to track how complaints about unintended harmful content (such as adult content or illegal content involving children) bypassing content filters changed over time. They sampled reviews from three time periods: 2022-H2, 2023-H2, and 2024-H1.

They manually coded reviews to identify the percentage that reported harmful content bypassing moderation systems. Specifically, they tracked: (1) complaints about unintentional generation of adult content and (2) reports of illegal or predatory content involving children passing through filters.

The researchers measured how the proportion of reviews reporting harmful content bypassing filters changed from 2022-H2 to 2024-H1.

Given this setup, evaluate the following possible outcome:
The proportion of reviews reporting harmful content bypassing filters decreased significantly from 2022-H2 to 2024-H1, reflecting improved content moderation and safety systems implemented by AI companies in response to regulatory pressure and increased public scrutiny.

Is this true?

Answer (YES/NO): YES